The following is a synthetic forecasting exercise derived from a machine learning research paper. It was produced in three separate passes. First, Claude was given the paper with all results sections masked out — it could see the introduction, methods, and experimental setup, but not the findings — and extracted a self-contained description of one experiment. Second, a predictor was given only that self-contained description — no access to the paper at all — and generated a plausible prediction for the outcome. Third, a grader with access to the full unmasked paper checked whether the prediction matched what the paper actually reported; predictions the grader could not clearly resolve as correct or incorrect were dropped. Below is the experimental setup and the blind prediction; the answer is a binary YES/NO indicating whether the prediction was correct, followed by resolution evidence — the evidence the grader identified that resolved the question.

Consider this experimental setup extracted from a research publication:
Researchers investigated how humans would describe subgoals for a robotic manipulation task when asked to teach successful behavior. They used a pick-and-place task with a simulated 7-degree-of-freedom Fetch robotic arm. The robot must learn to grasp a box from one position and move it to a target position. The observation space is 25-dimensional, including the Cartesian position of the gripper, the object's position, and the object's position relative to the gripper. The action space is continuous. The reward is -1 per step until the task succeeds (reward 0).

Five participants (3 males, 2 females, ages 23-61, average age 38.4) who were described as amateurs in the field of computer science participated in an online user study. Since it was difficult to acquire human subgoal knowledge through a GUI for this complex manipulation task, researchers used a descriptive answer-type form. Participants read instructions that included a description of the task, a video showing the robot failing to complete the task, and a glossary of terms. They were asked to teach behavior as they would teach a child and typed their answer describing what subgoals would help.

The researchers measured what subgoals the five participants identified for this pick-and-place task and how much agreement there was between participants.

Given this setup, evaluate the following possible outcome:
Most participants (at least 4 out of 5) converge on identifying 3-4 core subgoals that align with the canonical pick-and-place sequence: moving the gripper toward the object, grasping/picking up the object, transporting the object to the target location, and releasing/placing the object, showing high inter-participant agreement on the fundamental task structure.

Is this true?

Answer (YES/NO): NO